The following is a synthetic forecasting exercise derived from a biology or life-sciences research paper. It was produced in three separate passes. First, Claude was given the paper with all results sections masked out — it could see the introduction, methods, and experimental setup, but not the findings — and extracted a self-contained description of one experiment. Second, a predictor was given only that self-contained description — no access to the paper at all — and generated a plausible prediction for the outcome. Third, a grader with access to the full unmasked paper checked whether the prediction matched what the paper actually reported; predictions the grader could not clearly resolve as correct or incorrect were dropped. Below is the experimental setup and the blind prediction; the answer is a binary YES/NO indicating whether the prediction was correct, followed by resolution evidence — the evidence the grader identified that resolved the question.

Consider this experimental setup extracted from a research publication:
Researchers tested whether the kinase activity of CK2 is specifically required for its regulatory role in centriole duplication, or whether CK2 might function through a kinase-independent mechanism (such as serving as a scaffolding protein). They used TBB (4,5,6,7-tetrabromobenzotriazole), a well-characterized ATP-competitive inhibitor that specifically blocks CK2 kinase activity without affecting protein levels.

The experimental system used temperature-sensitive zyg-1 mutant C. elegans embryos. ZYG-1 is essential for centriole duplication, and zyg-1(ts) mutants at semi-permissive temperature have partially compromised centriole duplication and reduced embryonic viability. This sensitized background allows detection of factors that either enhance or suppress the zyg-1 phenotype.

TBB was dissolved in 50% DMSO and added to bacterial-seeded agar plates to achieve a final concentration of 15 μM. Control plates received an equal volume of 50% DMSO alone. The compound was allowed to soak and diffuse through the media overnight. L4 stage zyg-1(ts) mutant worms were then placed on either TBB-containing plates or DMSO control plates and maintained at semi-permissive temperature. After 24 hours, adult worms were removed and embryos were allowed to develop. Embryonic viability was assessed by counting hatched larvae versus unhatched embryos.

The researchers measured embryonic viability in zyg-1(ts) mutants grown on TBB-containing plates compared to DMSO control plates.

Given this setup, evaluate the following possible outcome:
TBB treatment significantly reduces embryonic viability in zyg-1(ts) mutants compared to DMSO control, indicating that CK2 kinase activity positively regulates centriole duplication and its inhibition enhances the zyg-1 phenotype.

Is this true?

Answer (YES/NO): NO